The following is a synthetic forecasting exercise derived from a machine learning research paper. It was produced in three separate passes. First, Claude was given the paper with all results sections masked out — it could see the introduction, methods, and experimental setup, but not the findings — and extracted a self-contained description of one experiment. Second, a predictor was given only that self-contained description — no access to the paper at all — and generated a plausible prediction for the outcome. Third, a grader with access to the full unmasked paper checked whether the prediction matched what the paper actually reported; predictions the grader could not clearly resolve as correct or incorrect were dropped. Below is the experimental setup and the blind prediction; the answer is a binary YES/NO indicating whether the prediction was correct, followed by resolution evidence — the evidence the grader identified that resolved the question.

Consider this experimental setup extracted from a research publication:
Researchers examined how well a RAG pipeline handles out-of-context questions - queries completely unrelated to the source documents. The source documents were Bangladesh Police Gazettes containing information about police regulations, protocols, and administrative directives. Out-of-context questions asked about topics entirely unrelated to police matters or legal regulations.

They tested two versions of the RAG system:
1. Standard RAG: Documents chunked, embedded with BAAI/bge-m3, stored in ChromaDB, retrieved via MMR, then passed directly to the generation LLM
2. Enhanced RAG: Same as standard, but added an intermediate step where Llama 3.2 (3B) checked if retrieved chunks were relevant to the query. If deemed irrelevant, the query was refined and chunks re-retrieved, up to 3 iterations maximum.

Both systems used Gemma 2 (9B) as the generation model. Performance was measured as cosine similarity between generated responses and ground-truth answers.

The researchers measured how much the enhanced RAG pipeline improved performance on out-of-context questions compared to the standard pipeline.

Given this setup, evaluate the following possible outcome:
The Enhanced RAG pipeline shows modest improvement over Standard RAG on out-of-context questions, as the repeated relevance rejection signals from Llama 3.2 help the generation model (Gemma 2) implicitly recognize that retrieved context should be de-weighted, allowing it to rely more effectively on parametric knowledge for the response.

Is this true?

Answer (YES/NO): NO